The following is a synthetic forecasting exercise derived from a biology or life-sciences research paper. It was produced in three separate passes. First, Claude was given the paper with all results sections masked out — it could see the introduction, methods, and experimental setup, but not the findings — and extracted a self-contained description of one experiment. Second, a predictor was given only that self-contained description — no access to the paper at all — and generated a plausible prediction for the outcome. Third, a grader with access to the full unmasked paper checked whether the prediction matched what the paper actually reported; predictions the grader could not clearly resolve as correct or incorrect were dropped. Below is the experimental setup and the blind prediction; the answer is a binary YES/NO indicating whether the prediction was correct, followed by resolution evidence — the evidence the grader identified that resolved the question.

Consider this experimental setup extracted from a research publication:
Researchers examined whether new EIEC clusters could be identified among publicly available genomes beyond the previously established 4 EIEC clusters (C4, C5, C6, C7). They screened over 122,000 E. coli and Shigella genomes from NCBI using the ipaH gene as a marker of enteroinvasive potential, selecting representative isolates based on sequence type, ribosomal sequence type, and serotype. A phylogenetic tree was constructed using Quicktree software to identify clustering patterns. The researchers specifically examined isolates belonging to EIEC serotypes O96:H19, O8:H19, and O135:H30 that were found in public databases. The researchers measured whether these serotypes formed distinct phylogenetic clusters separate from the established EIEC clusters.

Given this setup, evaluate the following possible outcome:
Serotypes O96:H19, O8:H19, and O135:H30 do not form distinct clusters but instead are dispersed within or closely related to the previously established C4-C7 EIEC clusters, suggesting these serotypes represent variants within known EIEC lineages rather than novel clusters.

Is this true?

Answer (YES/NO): NO